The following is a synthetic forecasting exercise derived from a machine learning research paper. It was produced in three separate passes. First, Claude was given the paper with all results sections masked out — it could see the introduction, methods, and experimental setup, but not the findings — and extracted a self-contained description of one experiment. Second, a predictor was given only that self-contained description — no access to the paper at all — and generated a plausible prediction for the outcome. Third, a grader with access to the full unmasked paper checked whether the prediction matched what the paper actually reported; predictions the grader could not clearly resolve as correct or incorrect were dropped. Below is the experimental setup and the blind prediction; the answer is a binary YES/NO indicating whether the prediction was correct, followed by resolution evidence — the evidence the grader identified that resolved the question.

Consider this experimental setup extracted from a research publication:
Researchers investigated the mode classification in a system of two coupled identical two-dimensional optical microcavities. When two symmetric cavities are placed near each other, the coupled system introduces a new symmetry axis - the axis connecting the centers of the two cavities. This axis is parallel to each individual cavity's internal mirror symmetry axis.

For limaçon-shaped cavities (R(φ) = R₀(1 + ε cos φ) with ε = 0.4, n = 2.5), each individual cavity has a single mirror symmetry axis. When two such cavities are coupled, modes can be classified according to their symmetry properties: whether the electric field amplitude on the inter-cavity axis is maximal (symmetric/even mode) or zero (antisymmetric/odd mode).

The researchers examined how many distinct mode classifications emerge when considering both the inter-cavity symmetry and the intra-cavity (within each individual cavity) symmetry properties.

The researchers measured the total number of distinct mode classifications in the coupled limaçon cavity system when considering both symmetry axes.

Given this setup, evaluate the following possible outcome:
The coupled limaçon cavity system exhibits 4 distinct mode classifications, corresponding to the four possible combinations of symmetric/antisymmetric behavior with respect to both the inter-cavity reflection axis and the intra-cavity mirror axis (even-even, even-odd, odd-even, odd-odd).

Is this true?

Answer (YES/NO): YES